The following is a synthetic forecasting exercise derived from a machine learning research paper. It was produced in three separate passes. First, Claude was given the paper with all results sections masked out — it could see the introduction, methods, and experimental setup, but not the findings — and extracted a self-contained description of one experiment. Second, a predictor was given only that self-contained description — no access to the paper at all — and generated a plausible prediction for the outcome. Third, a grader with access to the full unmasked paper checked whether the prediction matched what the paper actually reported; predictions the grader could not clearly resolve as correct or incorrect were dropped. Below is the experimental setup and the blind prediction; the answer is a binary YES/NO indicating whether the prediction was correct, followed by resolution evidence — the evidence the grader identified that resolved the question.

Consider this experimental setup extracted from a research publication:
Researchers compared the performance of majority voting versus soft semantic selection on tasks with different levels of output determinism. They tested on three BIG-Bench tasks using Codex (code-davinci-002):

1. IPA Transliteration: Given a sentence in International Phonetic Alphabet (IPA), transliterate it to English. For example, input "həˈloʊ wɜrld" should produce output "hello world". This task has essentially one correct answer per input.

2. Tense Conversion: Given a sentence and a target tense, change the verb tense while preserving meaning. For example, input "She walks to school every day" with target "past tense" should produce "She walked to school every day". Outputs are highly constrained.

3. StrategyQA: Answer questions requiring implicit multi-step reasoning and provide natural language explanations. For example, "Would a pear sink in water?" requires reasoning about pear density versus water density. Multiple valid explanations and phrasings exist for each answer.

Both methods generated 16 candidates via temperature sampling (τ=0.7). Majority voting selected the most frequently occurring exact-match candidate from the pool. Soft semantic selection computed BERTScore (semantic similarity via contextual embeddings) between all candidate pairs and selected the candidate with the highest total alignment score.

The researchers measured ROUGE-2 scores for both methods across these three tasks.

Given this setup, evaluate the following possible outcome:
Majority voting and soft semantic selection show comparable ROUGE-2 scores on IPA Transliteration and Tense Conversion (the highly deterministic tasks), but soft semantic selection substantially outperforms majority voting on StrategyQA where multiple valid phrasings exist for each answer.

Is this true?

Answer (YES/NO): YES